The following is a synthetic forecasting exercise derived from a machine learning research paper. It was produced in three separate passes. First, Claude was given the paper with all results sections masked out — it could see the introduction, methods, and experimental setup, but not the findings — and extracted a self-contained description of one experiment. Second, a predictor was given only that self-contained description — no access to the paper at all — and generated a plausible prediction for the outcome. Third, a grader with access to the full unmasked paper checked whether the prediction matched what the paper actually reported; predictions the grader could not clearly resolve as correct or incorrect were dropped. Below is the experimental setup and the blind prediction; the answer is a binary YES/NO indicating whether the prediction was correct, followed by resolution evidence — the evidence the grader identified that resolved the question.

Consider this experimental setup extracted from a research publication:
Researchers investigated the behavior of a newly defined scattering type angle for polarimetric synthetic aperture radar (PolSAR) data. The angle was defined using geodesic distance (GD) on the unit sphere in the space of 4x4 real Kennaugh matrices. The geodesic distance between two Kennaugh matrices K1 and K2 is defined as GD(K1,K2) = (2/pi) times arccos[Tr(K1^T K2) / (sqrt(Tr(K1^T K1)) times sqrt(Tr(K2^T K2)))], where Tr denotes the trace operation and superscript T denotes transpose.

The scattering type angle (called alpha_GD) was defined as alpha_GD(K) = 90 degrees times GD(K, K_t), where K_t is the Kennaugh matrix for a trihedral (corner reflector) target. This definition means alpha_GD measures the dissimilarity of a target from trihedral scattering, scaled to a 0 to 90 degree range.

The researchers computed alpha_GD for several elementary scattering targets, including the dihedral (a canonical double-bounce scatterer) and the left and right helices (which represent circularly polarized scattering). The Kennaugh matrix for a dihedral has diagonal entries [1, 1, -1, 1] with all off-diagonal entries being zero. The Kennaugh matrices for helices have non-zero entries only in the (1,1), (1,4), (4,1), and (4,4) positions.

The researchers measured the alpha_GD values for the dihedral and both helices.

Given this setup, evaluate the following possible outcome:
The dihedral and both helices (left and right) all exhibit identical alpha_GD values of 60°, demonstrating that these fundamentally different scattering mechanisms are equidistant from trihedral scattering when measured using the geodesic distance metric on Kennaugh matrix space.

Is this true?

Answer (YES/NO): NO